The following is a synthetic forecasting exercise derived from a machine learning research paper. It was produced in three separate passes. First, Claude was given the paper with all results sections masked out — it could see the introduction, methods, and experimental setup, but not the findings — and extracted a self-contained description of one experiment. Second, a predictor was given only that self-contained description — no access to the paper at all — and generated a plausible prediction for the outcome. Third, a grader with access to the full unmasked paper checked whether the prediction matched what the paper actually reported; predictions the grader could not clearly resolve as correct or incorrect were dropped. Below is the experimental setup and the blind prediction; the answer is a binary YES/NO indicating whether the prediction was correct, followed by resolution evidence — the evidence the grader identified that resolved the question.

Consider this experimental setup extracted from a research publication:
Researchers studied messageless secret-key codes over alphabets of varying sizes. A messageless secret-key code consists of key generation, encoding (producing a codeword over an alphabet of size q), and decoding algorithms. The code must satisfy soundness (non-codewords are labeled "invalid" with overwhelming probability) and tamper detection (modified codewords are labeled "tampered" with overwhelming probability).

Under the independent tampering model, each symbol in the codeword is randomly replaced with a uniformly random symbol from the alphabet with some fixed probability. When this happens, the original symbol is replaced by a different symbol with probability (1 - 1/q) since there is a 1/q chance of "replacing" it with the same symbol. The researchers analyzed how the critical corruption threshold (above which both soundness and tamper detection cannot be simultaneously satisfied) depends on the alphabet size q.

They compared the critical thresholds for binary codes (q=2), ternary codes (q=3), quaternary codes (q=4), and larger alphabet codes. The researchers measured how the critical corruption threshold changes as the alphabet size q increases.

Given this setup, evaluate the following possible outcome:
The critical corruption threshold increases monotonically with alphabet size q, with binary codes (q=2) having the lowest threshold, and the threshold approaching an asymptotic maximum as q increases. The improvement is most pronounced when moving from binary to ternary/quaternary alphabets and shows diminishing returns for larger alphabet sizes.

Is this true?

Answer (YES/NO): YES